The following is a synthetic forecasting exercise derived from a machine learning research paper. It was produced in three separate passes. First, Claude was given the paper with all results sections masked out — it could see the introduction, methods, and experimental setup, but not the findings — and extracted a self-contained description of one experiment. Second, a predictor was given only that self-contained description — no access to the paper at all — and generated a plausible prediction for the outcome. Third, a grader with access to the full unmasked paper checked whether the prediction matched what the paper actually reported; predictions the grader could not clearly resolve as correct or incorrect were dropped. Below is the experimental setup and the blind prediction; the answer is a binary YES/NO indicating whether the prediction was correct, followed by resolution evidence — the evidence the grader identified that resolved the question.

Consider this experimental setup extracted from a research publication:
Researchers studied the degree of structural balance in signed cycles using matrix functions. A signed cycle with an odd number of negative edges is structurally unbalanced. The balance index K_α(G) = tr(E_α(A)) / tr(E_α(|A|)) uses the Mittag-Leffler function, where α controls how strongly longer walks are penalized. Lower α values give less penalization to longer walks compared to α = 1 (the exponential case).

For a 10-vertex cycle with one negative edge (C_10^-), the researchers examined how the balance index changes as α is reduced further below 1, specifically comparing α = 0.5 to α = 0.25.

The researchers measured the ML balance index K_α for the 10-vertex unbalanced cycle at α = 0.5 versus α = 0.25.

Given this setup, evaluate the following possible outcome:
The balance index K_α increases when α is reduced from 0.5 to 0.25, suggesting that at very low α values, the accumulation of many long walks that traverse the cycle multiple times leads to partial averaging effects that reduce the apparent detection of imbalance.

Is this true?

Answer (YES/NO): NO